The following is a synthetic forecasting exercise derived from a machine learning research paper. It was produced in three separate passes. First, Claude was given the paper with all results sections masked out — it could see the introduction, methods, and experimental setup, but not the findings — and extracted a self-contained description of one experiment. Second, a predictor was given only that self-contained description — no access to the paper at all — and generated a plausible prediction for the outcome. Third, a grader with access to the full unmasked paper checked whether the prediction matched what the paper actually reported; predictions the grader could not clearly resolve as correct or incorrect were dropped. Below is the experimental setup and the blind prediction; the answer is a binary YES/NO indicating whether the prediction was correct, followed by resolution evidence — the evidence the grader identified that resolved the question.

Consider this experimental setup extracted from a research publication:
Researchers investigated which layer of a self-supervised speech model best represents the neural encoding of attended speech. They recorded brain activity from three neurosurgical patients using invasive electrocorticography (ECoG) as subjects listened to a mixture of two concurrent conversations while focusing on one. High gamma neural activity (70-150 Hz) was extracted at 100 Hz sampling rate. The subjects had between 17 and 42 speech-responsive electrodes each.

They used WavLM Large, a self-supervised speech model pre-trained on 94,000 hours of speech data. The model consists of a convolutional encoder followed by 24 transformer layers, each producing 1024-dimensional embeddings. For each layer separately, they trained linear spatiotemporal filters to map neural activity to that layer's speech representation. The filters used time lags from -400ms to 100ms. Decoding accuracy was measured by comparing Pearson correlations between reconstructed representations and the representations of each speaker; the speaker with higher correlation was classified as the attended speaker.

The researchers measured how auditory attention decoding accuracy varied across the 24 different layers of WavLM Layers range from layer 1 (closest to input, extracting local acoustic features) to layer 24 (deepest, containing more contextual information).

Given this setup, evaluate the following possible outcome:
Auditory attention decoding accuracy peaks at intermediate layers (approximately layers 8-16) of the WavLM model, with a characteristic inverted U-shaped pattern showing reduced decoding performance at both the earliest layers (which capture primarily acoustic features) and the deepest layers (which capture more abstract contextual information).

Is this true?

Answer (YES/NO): NO